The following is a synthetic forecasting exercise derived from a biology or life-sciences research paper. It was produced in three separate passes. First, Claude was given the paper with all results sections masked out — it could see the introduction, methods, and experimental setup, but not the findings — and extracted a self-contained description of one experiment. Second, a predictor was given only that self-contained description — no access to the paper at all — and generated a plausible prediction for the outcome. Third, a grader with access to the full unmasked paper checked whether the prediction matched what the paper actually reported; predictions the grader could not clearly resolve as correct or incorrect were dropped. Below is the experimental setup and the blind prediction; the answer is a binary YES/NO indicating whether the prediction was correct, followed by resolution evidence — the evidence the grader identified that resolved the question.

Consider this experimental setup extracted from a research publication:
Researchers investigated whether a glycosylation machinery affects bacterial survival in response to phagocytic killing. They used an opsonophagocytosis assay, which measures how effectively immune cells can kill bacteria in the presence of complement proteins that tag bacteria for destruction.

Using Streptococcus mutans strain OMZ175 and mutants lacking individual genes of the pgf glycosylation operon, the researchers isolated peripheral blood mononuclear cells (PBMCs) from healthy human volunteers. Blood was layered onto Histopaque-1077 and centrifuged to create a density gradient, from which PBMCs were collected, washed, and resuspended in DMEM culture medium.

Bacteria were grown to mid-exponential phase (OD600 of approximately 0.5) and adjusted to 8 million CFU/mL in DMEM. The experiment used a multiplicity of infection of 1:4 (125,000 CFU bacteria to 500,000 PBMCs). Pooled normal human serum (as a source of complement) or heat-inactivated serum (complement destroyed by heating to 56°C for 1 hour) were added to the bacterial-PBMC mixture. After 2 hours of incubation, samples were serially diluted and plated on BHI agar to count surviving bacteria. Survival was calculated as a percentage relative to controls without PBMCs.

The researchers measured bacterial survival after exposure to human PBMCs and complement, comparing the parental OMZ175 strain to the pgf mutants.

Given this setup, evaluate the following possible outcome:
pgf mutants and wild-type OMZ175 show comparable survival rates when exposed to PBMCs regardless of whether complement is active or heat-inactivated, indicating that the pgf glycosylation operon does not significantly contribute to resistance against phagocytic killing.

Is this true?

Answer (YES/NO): YES